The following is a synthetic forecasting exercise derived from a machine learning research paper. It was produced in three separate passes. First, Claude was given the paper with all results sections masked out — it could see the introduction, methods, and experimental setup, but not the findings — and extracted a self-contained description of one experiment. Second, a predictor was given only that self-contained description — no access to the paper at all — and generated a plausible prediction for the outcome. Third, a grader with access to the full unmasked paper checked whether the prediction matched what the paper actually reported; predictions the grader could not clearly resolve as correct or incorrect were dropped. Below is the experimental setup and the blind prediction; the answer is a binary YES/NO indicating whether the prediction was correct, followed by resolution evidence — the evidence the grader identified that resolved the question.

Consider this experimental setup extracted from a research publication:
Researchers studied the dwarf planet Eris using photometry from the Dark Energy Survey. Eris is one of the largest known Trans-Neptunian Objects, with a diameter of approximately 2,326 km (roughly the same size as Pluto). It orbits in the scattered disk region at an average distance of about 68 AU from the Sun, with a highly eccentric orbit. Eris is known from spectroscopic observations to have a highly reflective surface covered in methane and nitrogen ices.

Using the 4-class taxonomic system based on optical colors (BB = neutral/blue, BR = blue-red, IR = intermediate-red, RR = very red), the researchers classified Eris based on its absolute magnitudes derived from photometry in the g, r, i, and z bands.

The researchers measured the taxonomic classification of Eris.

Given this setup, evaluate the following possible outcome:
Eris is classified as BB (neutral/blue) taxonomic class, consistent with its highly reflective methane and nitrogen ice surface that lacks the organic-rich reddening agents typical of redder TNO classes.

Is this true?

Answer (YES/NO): YES